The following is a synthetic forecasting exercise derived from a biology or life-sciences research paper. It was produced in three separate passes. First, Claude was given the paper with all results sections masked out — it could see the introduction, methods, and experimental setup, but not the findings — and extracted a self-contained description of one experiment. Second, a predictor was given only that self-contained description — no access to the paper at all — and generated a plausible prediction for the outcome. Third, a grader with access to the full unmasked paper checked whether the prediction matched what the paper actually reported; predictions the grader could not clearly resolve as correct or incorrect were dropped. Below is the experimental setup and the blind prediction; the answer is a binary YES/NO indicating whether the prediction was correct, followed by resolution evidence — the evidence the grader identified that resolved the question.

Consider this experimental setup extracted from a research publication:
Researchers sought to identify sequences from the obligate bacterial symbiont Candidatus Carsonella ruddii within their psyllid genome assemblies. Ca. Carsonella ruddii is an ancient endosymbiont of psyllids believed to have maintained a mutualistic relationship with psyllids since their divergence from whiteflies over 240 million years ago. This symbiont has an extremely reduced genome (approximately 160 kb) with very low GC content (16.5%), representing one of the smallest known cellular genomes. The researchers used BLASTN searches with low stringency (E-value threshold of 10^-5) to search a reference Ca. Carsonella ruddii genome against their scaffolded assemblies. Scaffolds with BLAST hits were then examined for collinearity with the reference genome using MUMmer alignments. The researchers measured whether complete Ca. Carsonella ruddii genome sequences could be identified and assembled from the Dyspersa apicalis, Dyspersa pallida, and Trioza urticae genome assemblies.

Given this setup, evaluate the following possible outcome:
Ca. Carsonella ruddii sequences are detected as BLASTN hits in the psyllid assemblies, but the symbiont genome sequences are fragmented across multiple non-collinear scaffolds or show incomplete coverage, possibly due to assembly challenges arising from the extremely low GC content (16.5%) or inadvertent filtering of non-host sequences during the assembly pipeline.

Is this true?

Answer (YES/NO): NO